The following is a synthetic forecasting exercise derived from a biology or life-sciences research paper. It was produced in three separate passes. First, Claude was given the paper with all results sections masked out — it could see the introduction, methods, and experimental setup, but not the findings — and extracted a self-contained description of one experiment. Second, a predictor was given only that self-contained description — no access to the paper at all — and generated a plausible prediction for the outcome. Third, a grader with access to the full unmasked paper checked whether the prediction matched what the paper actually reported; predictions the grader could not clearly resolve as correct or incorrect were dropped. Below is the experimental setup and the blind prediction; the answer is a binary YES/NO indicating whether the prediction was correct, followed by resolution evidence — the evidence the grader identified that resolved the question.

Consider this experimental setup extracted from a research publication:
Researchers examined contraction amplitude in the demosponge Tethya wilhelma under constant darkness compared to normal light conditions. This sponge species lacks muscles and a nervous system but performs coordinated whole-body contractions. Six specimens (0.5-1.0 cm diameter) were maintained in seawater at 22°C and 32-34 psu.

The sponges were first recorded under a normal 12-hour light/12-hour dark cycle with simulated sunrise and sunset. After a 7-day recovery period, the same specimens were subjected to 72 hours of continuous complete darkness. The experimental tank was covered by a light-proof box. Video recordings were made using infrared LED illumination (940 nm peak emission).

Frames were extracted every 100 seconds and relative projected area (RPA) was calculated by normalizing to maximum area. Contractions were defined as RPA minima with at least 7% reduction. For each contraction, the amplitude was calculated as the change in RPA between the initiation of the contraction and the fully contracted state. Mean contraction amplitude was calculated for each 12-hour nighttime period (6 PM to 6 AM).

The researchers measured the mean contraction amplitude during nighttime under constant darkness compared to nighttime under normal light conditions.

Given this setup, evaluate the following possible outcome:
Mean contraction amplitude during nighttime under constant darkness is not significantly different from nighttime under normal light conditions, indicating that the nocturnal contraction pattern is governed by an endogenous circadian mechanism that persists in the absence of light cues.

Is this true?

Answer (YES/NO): NO